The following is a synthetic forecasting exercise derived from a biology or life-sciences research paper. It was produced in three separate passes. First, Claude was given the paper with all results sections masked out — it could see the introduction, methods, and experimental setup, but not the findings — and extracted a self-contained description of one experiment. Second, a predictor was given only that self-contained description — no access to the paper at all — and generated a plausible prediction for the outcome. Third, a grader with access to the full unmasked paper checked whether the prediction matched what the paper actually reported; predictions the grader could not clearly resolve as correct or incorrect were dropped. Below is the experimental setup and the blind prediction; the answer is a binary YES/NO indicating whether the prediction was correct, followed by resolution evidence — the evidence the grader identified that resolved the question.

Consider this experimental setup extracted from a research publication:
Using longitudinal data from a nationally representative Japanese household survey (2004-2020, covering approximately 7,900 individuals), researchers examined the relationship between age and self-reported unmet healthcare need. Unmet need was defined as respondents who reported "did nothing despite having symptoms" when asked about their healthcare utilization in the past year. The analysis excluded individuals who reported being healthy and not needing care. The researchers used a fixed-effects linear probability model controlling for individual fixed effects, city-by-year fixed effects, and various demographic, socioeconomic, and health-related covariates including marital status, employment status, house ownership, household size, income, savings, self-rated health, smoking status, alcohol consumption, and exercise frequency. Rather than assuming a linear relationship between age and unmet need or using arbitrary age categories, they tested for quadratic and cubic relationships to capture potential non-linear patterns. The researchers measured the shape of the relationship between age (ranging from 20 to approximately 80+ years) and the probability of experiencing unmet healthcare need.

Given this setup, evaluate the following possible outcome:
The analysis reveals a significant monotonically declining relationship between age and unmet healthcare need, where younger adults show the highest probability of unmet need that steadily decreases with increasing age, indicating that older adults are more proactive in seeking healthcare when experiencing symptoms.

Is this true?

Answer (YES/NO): NO